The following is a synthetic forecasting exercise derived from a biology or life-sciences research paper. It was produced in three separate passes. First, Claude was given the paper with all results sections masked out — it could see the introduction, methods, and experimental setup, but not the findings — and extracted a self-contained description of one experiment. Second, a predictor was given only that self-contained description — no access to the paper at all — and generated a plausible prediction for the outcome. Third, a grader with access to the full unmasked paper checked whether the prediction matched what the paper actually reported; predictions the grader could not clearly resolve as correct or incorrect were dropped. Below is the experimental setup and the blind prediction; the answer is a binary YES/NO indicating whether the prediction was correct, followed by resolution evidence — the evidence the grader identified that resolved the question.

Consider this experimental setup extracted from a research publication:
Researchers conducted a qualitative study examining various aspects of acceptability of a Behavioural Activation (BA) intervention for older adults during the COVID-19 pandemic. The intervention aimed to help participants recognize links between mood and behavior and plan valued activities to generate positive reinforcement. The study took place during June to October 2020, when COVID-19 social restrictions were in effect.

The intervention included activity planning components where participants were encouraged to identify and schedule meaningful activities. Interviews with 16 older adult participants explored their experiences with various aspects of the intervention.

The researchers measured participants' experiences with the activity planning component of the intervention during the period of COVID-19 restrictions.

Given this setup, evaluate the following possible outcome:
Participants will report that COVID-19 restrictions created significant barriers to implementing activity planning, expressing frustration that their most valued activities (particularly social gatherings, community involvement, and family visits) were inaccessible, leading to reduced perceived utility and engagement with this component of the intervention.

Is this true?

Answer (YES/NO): NO